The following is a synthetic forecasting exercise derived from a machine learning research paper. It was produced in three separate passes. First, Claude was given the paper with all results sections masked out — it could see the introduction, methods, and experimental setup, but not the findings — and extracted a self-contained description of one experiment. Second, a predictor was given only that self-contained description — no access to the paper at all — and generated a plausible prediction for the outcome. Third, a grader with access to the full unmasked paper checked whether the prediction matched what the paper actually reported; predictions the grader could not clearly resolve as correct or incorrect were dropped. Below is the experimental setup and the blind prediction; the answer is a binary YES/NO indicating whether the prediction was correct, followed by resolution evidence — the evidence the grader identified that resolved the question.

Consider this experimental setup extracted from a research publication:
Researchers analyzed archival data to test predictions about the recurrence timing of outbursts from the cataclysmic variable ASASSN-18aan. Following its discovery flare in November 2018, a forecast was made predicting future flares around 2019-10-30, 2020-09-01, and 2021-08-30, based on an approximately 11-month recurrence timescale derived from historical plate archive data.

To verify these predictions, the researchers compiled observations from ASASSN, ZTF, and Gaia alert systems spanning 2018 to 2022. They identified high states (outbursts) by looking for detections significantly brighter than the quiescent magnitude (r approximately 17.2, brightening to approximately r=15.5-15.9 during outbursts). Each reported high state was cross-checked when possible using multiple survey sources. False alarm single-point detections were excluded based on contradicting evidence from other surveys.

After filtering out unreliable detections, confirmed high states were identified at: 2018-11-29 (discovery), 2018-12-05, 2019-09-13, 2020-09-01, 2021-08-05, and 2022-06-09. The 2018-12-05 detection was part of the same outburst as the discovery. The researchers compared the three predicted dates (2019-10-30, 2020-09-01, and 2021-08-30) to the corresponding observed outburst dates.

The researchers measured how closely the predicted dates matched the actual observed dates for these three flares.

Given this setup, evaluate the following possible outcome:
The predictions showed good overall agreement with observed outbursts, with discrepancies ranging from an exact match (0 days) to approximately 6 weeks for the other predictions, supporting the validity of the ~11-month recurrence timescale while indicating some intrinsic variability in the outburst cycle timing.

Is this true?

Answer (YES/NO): YES